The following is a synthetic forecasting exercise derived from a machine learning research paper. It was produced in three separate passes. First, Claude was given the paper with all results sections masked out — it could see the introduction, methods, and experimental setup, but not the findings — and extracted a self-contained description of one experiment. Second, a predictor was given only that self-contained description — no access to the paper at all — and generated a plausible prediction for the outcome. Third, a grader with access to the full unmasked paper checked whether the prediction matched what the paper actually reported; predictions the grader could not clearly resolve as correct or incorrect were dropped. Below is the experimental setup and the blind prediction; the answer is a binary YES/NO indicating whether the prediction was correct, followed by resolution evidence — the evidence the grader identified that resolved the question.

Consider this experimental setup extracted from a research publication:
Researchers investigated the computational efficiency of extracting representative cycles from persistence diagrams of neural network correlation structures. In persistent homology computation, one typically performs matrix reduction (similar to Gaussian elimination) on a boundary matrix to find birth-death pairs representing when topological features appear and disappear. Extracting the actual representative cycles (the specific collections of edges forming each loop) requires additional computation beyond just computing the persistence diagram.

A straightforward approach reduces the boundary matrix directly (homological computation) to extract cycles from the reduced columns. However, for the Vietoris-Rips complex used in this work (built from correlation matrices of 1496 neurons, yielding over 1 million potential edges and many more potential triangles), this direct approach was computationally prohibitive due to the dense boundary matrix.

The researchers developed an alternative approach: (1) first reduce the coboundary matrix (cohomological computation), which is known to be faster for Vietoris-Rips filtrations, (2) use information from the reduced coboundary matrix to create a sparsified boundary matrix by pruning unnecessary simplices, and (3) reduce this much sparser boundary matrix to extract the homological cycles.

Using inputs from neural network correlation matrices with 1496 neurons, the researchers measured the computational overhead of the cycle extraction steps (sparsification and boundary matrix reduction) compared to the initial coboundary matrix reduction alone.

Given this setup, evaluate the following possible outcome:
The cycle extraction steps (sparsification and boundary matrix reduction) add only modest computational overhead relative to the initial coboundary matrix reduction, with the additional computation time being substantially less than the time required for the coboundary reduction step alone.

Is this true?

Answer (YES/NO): YES